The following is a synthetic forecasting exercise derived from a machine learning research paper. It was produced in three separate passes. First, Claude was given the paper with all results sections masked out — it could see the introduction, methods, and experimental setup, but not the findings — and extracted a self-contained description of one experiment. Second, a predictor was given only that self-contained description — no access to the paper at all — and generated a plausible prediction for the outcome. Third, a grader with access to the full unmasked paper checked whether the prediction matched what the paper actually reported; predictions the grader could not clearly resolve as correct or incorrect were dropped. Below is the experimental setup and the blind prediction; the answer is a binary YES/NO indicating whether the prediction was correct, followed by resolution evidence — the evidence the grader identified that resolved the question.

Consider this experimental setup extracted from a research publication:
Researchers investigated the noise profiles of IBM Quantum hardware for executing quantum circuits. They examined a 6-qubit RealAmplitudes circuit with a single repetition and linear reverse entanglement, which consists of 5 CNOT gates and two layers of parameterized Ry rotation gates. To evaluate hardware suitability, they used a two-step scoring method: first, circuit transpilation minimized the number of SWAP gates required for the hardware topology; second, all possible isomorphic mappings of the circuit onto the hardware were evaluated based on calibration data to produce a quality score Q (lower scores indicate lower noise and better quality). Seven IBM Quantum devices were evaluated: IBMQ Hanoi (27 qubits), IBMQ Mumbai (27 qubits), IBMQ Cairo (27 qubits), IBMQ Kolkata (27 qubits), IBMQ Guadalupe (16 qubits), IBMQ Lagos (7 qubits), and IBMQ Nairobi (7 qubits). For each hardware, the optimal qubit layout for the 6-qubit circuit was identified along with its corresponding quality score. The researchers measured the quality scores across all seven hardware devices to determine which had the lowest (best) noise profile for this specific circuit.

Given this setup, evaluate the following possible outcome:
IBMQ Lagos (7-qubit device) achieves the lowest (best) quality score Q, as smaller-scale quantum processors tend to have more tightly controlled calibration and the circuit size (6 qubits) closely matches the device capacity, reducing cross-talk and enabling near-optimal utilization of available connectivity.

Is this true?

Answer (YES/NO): NO